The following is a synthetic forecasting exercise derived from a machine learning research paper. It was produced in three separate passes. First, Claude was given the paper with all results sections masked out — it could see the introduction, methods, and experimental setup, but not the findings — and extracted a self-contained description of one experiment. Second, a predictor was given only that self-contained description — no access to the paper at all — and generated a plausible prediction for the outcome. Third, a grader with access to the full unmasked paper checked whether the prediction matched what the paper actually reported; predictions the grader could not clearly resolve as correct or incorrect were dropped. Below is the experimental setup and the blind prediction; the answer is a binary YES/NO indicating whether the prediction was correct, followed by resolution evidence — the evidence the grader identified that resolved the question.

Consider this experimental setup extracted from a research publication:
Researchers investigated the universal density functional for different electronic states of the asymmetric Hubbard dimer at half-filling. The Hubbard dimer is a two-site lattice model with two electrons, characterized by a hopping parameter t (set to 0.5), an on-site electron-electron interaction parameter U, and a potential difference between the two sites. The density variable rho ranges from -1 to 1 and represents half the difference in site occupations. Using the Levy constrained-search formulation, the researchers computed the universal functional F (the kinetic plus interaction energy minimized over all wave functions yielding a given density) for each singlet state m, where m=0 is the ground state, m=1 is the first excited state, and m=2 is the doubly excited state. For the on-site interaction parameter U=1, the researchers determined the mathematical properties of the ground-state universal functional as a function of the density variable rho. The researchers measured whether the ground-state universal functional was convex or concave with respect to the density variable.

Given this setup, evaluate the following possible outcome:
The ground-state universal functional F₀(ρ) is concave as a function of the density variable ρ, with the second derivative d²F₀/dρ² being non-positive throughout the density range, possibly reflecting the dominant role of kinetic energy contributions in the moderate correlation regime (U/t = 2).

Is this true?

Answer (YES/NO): NO